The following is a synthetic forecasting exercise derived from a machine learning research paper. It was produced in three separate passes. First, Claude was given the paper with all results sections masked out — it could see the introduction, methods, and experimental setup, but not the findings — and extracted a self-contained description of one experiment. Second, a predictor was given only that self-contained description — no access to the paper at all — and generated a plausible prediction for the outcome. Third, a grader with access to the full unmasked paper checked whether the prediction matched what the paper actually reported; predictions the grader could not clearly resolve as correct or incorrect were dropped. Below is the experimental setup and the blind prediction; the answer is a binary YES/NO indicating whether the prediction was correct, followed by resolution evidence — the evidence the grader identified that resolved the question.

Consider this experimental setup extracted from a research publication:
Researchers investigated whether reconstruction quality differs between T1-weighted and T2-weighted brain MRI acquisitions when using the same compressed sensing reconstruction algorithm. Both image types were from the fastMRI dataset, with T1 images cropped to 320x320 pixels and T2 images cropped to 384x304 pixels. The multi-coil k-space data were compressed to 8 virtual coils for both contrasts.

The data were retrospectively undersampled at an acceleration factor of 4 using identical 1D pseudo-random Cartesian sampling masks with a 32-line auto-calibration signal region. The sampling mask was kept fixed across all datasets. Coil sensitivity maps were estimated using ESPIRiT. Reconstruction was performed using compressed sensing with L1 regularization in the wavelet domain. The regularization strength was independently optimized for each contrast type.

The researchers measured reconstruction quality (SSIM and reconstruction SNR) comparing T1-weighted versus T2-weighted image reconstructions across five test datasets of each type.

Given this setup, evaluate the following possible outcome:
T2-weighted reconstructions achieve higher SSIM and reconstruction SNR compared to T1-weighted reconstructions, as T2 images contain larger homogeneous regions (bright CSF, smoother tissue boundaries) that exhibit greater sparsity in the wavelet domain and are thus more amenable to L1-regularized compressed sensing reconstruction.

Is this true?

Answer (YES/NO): NO